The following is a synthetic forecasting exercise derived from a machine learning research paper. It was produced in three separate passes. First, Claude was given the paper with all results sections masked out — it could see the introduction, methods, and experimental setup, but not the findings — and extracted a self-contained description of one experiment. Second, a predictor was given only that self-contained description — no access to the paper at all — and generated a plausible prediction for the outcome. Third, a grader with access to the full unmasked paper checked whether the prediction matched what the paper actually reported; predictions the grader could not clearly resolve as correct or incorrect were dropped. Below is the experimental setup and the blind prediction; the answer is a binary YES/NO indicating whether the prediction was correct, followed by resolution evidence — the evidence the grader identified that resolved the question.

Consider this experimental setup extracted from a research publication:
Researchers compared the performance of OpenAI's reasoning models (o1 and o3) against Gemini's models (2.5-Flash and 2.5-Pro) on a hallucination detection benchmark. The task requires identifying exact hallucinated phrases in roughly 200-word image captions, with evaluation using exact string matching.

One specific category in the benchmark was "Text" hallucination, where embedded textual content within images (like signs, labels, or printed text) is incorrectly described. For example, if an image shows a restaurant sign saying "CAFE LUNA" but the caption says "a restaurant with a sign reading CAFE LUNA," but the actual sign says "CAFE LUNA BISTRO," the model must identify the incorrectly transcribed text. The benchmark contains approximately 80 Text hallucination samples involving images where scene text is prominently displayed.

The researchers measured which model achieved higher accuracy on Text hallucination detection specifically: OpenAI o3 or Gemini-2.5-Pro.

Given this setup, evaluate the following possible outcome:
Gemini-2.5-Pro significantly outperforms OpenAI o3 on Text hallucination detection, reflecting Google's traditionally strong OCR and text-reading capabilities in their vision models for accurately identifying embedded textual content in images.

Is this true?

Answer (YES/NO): NO